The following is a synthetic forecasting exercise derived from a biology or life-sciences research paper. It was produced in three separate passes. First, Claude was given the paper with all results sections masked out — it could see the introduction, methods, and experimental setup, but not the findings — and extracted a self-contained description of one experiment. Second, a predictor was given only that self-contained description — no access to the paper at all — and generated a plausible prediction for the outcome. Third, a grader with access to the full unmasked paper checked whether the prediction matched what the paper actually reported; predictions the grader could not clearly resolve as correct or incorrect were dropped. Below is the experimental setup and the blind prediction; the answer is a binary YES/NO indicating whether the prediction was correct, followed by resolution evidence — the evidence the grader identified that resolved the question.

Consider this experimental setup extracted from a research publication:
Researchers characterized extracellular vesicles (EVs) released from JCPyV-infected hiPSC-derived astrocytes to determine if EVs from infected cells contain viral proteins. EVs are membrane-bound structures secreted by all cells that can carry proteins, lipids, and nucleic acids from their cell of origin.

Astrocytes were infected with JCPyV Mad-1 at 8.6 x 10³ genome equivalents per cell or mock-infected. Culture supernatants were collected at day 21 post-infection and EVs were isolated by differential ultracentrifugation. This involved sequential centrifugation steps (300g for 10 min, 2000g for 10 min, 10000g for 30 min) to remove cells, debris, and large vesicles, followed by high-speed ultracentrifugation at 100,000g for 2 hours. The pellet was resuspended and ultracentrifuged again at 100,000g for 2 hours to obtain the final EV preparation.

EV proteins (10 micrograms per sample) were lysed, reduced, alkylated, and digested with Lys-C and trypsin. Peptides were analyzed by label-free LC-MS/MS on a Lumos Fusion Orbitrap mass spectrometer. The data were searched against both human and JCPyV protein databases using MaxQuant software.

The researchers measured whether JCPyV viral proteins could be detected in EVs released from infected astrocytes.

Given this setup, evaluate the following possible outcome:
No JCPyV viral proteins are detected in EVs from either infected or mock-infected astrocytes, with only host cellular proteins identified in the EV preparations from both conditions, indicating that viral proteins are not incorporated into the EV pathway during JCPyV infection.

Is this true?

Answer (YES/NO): NO